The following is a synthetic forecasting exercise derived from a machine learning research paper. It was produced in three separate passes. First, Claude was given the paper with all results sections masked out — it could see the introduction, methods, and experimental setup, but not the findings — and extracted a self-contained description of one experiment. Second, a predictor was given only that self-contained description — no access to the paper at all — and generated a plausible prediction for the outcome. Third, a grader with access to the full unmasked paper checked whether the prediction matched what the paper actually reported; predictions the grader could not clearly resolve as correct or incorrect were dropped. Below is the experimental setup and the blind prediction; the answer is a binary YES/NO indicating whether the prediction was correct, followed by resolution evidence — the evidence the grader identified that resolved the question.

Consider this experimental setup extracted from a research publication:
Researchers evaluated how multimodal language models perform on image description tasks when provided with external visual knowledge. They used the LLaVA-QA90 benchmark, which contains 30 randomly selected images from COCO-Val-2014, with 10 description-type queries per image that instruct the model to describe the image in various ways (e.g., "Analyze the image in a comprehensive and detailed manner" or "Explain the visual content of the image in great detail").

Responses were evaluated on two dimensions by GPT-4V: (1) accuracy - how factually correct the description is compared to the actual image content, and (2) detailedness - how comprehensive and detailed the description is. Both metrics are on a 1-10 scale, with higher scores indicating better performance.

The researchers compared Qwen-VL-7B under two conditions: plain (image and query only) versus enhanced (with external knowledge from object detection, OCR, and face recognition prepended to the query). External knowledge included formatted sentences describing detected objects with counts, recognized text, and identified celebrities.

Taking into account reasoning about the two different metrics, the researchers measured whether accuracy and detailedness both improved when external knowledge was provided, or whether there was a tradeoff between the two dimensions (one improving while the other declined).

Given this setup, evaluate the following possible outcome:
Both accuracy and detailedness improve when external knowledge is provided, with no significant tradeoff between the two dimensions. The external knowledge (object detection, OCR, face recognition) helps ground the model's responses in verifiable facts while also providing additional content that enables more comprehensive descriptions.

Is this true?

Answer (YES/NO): YES